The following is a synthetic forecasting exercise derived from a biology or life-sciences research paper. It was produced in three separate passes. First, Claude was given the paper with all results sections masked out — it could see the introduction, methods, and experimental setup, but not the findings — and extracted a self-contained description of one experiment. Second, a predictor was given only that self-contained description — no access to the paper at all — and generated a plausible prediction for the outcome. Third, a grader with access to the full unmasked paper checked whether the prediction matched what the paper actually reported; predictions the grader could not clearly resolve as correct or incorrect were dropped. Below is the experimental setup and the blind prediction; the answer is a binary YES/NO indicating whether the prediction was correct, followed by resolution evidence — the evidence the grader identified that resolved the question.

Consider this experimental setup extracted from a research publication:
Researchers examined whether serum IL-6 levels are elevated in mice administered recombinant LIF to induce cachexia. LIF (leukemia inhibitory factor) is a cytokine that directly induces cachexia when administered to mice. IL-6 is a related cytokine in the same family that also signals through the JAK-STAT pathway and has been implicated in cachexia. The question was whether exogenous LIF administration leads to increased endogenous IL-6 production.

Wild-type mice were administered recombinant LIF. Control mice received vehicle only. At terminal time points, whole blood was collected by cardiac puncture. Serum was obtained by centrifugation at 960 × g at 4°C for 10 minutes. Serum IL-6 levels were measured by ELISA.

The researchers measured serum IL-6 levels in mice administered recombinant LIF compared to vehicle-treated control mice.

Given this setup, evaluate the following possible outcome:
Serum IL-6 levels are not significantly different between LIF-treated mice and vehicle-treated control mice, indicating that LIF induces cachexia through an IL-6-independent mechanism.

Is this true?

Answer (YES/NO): NO